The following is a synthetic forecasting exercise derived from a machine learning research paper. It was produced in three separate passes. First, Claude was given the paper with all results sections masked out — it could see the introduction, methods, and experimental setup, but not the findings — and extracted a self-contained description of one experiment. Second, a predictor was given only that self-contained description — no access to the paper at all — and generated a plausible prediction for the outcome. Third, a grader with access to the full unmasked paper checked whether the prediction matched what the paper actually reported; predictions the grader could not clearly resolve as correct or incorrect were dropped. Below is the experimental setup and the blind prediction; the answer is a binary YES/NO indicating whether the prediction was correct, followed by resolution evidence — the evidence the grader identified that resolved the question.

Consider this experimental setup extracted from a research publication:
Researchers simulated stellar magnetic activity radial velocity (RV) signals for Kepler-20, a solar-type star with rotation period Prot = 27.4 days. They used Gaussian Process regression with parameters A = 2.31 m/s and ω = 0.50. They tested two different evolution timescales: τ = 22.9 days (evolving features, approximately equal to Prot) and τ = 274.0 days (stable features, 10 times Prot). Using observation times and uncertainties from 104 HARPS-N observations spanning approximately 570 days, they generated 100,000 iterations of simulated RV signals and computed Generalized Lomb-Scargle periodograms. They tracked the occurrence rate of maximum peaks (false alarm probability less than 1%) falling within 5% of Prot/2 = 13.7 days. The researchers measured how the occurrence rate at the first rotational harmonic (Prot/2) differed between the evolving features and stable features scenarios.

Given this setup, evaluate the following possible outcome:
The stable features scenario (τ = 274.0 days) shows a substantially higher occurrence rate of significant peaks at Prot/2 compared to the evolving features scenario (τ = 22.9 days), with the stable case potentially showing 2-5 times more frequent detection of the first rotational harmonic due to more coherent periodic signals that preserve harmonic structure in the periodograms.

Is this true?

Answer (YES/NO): YES